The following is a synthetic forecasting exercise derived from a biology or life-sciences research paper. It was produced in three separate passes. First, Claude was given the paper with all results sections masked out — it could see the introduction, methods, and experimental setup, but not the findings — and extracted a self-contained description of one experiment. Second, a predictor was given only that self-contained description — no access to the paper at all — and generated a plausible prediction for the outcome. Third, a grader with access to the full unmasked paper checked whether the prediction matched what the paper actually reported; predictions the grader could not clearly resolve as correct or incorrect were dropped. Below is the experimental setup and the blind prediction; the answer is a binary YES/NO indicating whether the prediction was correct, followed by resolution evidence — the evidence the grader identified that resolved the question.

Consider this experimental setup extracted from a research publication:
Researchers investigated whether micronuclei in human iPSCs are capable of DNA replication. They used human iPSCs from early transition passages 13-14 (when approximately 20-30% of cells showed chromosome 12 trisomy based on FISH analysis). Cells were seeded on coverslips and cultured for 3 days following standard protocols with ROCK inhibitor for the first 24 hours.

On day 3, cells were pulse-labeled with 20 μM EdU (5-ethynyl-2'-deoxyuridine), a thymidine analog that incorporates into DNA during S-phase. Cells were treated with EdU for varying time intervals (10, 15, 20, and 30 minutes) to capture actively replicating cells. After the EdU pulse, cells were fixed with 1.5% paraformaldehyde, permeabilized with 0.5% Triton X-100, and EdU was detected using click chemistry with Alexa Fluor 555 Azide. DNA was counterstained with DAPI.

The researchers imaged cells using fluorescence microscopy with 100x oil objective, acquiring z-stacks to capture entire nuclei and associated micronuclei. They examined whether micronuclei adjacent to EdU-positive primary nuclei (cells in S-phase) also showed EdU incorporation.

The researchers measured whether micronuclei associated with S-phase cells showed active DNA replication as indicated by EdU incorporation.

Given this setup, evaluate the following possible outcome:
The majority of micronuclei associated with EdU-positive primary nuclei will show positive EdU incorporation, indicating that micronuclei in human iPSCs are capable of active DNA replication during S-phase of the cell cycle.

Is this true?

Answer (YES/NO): NO